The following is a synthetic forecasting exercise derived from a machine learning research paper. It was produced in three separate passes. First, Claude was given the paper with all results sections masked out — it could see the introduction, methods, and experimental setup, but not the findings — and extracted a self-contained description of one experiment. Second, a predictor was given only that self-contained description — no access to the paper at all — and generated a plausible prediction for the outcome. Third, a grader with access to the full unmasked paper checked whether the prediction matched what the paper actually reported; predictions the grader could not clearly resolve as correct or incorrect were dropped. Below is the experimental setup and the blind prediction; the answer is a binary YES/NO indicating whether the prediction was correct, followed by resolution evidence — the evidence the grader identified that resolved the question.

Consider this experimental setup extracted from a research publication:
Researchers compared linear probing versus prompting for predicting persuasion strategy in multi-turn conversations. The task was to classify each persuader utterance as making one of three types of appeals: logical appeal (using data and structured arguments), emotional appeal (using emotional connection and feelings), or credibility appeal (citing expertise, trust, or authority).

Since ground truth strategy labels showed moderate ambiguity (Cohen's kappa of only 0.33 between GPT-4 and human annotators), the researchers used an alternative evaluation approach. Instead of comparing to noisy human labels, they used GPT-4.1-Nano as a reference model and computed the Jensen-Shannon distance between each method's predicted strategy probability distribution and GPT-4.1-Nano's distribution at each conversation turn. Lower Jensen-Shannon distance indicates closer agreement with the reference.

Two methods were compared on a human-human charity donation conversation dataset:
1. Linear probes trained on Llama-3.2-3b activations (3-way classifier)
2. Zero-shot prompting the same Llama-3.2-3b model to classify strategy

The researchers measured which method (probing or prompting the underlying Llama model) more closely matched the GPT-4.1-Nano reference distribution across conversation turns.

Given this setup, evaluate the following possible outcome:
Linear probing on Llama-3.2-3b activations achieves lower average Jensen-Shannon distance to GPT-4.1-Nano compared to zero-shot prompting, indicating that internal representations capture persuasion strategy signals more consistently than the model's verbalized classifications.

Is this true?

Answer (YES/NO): YES